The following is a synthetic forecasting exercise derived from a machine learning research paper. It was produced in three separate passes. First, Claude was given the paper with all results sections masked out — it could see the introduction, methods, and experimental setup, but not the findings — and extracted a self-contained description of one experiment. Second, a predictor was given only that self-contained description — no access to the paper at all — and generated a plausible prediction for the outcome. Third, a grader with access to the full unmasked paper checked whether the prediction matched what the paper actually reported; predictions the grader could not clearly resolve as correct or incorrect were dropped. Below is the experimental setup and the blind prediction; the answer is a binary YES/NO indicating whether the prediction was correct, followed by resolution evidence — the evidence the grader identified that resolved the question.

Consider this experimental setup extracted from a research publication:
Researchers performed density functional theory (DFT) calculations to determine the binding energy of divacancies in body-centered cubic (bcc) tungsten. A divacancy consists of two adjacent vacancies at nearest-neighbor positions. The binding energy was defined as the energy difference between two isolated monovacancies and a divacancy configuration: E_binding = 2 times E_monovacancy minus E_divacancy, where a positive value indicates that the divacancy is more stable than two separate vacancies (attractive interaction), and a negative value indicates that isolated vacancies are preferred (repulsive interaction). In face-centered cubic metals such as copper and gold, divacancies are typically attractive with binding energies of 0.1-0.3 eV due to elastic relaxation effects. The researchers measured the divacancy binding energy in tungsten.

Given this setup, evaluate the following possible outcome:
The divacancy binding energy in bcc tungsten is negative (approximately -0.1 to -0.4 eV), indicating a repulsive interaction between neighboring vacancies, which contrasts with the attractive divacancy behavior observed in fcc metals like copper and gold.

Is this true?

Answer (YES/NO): NO